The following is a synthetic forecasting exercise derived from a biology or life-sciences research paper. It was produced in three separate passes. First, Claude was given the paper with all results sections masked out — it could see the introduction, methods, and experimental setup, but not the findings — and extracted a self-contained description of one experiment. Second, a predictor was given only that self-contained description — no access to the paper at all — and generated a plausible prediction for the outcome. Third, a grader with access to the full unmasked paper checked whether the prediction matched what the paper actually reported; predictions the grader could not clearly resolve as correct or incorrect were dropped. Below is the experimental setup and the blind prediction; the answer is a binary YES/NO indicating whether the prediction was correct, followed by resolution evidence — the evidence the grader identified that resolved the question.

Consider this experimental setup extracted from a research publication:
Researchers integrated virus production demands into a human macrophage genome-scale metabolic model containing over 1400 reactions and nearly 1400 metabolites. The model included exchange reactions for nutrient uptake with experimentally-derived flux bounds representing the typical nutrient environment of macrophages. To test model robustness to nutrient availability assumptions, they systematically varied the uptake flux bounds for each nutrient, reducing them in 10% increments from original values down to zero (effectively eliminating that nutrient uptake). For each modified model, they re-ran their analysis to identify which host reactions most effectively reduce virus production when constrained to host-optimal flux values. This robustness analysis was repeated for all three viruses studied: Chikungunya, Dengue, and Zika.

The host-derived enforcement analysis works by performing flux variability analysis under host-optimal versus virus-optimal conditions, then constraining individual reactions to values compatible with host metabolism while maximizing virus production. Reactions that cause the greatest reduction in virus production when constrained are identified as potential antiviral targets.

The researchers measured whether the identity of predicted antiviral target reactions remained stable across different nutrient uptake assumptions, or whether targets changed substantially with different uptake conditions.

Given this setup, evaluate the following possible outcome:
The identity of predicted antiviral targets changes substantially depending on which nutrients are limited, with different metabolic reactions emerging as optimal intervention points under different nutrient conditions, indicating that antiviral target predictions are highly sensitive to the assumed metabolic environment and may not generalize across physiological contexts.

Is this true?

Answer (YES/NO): NO